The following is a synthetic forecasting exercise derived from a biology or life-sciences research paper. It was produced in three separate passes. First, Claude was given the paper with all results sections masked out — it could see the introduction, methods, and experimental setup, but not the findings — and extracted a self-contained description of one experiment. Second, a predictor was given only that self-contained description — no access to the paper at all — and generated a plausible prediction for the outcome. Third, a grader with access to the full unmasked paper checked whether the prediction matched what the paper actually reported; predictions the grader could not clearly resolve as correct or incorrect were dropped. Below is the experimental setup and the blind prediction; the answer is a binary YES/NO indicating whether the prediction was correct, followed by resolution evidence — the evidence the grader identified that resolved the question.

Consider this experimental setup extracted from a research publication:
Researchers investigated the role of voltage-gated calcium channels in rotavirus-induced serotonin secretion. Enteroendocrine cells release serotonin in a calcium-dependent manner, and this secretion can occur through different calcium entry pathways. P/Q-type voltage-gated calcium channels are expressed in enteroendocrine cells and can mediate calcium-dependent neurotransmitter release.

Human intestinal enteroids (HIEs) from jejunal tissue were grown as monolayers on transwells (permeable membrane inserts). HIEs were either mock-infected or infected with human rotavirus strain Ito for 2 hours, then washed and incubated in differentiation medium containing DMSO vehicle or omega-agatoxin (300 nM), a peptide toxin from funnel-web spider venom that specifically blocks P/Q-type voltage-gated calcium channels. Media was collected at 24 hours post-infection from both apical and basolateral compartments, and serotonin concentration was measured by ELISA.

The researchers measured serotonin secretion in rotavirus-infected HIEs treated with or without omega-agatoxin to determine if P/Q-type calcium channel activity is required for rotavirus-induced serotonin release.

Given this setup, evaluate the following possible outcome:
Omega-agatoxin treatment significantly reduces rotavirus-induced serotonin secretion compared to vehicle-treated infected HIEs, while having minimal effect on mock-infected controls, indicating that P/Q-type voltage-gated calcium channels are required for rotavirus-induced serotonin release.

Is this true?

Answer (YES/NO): NO